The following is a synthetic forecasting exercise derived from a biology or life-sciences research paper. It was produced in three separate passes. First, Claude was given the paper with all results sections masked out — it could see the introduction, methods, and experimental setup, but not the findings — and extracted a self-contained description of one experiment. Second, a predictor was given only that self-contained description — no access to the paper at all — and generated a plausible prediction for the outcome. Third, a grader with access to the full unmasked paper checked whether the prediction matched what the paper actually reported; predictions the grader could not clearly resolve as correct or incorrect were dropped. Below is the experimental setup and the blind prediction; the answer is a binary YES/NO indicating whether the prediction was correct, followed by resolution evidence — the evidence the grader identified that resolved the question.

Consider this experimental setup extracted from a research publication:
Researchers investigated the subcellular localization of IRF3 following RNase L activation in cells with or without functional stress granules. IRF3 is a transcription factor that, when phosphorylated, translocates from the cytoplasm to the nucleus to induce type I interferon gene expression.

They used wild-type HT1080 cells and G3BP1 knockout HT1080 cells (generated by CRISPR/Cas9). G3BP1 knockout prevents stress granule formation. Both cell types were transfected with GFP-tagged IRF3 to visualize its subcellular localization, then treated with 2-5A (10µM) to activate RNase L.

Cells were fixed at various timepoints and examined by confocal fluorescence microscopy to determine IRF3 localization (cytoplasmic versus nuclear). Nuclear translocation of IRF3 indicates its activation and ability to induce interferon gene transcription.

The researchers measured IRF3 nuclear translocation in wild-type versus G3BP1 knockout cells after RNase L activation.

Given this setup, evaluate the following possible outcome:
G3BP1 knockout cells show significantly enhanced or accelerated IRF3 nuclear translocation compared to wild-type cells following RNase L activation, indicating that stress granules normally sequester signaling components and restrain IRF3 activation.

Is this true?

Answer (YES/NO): NO